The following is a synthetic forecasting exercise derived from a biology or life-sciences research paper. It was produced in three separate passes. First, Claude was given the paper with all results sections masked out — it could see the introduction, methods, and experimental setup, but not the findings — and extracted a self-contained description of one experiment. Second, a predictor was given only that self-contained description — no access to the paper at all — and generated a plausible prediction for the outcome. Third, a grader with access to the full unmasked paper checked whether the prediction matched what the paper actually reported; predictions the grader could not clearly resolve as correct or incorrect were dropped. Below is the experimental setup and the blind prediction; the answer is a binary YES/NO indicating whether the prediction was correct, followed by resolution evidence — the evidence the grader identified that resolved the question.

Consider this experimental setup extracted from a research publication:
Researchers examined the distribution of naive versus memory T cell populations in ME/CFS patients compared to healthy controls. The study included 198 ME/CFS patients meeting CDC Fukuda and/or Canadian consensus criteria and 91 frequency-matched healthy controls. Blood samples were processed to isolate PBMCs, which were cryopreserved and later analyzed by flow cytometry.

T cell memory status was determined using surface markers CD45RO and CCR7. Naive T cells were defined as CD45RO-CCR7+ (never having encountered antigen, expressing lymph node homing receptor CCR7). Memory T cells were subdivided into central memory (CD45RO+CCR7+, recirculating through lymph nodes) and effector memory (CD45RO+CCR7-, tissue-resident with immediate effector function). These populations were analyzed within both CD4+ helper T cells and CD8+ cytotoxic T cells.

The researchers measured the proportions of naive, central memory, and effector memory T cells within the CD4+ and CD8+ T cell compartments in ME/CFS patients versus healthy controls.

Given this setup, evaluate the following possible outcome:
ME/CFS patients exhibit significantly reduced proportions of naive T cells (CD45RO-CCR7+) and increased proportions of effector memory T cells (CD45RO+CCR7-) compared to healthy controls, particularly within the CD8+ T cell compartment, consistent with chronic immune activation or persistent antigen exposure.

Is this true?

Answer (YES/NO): NO